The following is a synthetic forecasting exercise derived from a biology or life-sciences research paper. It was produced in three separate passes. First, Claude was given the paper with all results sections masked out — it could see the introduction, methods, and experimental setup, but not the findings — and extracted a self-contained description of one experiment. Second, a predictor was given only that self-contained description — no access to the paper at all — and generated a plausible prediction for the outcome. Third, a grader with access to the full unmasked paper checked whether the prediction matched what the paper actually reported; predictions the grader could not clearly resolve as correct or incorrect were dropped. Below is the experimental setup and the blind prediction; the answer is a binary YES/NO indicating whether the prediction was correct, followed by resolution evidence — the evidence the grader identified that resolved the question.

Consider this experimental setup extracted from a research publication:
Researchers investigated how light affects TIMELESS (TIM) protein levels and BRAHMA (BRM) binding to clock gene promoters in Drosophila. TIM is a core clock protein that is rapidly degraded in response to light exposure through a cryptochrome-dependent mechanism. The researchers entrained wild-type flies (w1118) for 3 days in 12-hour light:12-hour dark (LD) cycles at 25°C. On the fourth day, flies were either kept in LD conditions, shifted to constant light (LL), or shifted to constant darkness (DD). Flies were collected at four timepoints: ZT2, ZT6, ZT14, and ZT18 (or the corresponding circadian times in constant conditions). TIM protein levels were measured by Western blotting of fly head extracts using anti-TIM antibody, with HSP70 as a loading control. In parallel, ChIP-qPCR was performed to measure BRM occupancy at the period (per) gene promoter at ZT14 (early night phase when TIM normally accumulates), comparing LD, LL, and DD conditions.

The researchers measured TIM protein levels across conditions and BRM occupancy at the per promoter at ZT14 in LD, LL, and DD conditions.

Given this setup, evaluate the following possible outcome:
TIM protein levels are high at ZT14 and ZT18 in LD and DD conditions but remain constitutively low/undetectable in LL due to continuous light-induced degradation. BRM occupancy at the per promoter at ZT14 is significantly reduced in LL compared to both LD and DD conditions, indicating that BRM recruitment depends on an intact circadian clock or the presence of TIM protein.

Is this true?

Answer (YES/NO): NO